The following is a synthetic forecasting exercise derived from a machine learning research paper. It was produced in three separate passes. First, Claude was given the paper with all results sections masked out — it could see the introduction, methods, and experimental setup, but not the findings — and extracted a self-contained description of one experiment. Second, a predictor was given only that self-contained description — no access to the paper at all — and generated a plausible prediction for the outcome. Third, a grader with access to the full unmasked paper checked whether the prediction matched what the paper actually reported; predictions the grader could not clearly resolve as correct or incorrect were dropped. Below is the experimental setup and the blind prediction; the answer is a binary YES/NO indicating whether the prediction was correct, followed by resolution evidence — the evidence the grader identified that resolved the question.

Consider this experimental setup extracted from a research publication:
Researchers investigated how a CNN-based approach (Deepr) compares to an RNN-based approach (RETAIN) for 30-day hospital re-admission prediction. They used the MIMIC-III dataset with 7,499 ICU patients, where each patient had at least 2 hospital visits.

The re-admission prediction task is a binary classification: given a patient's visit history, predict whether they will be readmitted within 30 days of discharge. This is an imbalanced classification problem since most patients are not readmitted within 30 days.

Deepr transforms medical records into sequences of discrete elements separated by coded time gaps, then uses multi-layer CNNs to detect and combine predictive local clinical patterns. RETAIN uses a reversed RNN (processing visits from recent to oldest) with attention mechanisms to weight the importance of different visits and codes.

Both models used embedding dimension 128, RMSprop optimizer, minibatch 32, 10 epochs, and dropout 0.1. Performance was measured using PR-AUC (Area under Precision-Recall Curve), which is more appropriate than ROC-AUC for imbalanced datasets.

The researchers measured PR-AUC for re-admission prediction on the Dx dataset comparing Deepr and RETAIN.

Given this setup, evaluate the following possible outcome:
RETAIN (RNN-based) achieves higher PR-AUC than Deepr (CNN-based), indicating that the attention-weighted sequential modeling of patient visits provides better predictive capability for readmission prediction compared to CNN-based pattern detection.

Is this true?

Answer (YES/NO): YES